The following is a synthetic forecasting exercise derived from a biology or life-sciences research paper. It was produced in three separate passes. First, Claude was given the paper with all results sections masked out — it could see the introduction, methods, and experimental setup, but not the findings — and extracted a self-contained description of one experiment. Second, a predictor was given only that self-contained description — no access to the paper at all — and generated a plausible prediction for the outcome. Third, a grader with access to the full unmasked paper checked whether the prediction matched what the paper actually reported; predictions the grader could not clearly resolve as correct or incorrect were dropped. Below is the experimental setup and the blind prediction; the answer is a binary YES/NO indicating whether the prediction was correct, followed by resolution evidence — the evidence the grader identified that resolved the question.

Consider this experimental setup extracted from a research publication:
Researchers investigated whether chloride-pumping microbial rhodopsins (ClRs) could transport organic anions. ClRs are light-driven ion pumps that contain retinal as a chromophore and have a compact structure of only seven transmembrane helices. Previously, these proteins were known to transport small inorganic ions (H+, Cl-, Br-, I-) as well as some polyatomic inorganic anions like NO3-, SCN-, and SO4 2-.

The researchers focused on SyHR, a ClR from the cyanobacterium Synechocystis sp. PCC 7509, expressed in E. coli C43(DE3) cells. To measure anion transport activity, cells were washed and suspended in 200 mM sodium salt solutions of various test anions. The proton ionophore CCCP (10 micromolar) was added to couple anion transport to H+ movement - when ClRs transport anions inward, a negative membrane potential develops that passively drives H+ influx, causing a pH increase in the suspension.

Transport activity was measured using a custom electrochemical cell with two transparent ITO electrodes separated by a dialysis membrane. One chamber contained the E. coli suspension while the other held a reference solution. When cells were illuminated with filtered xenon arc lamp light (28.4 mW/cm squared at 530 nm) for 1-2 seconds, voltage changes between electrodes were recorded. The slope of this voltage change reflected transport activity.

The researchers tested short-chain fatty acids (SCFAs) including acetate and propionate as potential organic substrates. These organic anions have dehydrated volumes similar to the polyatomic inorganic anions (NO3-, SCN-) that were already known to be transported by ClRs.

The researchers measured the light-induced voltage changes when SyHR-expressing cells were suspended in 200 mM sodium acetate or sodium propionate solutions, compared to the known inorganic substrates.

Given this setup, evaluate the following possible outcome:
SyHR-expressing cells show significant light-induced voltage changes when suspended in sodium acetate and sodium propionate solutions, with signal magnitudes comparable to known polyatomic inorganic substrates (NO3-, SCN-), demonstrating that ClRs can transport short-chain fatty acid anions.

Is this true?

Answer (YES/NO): NO